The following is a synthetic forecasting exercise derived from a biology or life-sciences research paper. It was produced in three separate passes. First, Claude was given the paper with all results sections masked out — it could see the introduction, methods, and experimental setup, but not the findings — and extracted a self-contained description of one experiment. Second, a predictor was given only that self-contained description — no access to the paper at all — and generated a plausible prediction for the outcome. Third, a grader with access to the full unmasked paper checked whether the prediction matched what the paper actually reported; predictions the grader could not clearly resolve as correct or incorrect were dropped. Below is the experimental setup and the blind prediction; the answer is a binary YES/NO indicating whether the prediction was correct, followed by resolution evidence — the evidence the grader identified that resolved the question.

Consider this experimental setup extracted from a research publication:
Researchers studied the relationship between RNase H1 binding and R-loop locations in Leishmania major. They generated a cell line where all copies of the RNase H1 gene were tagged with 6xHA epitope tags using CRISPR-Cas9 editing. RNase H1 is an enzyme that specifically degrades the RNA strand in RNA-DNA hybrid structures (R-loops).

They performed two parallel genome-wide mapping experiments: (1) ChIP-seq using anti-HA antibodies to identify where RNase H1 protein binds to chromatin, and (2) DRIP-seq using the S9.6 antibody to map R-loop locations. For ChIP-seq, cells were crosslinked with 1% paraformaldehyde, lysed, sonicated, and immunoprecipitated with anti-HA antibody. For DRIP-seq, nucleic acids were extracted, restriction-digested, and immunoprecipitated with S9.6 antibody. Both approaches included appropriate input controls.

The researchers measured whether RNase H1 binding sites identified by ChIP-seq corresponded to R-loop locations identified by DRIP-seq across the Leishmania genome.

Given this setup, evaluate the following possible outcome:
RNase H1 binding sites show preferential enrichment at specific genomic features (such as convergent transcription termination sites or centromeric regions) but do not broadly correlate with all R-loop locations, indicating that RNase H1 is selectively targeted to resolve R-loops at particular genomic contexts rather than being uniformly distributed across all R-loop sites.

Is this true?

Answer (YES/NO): NO